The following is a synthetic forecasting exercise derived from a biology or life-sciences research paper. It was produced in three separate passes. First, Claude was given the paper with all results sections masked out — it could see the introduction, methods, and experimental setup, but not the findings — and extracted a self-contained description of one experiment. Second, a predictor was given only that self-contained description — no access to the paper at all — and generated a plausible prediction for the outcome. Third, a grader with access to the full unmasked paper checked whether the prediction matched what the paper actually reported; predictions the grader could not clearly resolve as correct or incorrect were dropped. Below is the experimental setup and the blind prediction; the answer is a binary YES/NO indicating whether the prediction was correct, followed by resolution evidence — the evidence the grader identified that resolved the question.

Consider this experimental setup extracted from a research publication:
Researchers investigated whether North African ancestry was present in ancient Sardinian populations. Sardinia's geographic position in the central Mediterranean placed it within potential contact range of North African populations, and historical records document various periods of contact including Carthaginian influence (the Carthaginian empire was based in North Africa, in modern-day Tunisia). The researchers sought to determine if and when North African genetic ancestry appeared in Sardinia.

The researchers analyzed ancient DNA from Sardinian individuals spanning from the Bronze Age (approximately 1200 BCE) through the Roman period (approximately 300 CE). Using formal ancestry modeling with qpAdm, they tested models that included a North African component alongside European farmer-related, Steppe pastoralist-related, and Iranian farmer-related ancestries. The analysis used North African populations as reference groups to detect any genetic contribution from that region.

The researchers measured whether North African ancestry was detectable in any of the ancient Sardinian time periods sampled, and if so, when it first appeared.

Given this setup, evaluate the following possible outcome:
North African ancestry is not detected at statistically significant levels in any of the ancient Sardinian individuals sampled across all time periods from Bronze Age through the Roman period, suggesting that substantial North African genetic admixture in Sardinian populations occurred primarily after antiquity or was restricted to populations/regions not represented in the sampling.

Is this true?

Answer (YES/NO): YES